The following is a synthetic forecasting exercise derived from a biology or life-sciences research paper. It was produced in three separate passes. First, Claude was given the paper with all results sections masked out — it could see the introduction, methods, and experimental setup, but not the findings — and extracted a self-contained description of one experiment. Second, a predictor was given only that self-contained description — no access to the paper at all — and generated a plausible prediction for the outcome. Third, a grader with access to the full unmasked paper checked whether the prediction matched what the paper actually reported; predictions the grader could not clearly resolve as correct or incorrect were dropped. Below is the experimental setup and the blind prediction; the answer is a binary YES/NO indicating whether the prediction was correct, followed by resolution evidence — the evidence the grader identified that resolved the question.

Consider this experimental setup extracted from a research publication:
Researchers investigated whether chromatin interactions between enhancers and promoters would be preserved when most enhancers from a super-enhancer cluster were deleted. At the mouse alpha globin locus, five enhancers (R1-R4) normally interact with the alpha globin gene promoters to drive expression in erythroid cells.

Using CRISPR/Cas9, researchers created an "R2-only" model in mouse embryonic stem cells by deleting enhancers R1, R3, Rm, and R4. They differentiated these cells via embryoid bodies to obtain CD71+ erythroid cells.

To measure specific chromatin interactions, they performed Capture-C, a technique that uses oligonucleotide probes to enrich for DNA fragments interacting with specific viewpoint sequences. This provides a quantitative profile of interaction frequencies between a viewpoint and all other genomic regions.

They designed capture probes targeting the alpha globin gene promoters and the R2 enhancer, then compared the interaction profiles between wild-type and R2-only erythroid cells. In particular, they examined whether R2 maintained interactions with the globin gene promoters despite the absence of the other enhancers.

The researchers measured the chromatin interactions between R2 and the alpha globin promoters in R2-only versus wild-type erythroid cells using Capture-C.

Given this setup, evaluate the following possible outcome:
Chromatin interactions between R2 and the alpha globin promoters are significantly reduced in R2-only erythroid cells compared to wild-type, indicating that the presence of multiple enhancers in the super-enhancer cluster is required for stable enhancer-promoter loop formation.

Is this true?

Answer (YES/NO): YES